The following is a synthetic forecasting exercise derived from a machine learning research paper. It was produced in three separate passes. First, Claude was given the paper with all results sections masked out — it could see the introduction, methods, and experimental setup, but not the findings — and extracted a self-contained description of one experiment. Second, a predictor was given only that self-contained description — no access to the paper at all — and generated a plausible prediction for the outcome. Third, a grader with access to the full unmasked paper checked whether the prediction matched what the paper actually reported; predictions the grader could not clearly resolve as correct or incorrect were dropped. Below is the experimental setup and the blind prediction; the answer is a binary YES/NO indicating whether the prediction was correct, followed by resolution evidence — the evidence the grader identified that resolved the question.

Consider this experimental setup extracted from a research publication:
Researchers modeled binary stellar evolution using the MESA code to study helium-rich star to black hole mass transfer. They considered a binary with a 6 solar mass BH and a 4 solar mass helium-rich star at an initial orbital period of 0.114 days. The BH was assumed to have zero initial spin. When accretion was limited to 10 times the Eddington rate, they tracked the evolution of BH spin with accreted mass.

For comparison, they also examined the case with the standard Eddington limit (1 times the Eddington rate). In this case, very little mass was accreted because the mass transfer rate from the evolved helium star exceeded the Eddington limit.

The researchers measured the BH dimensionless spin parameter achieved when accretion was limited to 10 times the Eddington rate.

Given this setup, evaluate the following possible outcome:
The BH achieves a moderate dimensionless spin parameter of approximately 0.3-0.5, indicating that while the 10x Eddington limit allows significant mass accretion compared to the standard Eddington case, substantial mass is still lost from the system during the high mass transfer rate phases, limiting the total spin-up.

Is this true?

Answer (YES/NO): NO